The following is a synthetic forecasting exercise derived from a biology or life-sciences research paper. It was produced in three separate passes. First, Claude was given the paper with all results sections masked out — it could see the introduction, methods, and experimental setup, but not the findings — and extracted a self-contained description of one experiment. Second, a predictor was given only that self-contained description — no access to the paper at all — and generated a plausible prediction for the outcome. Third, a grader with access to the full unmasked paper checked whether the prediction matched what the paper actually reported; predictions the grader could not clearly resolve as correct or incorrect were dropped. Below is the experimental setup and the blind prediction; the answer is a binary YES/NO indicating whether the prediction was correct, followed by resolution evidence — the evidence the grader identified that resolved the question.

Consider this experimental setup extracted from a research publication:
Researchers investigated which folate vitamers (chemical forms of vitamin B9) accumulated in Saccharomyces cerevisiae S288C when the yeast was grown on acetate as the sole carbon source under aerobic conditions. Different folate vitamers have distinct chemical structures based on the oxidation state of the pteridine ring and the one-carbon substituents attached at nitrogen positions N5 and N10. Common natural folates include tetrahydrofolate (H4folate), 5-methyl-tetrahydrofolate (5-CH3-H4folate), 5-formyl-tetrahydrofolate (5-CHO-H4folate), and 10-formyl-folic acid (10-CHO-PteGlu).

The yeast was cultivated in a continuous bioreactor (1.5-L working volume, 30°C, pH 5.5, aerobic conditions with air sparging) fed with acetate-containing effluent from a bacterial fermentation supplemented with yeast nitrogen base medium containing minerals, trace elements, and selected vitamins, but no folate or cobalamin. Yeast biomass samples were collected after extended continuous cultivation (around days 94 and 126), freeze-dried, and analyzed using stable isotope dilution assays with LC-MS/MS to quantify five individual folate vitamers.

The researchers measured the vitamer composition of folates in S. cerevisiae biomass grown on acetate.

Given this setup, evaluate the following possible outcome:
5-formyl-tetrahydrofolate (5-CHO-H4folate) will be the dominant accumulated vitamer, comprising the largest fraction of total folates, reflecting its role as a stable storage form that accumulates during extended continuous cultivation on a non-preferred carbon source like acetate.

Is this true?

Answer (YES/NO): NO